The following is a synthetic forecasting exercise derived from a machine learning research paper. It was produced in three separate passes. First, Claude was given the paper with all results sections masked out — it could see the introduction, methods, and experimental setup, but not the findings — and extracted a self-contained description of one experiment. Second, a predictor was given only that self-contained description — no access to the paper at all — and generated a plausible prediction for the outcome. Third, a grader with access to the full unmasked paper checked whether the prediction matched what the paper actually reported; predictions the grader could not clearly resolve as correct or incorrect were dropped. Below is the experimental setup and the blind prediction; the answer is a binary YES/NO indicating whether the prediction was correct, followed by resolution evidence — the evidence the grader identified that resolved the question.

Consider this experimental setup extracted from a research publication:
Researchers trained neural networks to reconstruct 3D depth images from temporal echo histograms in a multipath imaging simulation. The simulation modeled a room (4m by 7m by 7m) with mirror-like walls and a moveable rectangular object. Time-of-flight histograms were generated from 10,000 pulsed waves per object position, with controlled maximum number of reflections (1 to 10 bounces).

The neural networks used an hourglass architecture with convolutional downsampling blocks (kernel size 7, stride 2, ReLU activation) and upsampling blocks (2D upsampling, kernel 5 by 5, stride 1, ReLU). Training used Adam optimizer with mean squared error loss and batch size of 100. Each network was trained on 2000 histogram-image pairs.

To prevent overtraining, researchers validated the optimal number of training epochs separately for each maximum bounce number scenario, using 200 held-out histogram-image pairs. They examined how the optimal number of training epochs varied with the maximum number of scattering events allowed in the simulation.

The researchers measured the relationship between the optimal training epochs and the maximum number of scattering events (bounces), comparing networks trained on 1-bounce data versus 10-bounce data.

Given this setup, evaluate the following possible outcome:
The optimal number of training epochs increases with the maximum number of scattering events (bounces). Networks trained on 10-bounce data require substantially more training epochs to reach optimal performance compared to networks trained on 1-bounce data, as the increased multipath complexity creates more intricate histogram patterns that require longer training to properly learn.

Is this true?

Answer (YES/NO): YES